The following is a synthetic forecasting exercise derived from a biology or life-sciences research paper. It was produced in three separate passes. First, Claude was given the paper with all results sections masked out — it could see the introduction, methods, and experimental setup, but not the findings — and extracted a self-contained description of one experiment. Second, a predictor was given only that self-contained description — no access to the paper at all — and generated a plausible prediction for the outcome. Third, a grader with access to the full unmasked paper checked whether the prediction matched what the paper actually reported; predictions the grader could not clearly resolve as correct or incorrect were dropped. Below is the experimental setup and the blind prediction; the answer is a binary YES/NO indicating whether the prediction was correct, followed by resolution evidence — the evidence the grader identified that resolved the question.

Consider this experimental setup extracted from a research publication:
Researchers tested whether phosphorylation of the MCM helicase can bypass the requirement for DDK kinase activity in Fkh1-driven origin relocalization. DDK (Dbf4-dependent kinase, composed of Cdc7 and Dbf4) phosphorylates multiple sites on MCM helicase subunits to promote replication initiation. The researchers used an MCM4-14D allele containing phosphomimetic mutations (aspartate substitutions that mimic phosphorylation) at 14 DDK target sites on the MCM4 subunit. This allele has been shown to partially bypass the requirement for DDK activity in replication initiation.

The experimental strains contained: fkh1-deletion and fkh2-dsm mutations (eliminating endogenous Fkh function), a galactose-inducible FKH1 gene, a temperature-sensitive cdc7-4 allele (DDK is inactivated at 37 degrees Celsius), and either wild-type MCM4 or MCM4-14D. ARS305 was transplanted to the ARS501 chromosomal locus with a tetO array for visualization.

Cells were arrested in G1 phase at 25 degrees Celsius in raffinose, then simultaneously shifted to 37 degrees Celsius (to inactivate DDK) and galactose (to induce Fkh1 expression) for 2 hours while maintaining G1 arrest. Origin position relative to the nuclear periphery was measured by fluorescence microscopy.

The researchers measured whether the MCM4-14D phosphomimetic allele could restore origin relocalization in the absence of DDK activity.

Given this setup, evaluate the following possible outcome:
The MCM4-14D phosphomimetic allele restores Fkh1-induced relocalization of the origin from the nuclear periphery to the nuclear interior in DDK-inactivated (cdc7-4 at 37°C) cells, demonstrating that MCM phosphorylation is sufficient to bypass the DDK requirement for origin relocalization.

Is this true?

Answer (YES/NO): YES